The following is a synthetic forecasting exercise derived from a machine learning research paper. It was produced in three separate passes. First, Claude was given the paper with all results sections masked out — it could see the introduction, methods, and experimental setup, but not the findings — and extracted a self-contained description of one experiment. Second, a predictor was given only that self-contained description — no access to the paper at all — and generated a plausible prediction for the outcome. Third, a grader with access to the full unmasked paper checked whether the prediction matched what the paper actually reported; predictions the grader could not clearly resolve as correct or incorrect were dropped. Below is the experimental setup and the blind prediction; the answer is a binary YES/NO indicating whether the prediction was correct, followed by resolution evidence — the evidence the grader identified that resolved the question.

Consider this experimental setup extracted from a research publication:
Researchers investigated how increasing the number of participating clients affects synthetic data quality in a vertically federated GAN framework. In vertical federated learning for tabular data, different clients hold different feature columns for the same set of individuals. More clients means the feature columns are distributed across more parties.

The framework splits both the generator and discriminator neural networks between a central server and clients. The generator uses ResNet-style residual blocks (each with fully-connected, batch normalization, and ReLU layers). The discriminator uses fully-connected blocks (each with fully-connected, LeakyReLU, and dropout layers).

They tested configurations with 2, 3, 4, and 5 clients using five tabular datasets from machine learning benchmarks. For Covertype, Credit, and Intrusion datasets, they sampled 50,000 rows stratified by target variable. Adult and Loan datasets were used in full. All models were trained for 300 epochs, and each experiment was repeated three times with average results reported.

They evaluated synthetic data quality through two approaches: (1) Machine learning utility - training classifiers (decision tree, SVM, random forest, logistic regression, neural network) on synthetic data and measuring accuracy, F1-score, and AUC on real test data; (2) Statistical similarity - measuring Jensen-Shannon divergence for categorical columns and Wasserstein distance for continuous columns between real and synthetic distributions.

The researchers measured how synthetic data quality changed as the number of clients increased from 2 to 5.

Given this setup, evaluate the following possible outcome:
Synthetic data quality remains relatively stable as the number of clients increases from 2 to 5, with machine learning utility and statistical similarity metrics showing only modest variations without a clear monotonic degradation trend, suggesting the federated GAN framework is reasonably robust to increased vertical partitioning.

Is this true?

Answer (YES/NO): NO